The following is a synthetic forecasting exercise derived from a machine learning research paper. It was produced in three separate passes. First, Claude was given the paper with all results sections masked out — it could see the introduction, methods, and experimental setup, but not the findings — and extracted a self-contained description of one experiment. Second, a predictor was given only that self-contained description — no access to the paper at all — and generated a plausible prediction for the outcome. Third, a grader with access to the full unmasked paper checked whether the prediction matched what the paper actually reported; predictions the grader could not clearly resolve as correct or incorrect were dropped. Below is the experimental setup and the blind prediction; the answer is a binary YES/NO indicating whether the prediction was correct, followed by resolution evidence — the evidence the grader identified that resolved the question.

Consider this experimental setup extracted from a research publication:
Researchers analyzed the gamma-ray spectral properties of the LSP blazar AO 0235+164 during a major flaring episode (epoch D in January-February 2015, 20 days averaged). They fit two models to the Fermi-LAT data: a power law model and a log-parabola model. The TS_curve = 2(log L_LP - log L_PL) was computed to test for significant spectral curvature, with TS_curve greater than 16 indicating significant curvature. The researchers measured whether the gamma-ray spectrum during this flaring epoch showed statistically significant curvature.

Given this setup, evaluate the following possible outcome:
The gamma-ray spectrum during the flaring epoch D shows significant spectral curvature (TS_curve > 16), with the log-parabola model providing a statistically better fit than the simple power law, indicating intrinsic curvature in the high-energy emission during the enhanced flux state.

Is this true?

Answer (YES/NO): NO